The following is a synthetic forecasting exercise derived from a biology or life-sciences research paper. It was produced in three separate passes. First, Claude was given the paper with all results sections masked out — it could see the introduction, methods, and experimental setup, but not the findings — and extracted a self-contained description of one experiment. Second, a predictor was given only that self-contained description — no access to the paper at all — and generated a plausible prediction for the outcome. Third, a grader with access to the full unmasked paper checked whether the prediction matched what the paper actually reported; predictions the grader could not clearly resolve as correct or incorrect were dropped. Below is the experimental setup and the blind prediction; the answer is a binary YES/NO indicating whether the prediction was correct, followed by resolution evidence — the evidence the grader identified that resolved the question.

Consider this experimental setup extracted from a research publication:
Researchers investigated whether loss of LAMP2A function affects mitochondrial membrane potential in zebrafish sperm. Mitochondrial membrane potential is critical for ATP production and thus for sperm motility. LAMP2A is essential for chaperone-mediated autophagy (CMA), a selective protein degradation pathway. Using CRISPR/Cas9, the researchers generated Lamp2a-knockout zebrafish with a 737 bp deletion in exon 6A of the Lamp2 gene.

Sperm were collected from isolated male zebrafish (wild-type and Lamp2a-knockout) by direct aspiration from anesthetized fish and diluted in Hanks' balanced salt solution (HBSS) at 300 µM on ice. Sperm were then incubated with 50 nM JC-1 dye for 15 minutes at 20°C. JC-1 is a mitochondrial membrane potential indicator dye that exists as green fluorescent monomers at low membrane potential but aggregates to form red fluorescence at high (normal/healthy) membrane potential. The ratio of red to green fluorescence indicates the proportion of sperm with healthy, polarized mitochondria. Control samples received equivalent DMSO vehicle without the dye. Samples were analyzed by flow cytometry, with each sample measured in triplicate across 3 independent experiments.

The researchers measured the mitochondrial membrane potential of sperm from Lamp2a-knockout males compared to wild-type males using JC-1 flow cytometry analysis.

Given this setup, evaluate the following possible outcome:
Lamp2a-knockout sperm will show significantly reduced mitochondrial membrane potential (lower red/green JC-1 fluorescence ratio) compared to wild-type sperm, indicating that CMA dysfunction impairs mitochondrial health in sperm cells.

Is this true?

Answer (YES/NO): YES